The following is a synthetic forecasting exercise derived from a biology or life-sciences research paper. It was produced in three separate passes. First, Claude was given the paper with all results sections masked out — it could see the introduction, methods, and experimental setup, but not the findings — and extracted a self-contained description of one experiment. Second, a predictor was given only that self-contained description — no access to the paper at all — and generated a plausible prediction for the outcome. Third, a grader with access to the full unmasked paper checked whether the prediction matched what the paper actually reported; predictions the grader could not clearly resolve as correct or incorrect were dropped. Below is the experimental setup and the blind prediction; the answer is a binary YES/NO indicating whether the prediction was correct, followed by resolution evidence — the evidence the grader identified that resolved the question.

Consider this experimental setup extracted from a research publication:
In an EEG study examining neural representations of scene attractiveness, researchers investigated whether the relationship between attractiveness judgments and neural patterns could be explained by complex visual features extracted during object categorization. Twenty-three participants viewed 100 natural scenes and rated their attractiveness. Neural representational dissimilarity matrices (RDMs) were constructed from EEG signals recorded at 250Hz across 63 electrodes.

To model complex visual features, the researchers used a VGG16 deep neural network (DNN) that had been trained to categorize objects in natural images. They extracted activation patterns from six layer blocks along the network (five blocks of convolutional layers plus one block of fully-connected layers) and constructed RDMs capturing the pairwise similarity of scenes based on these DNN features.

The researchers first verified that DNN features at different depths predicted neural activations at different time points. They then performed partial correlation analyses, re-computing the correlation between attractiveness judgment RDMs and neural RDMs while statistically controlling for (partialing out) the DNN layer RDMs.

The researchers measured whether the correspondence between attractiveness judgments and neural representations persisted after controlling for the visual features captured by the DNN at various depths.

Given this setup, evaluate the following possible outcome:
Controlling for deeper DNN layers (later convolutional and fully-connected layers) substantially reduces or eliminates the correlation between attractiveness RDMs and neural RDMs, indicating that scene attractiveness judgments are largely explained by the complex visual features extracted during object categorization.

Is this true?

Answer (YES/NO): NO